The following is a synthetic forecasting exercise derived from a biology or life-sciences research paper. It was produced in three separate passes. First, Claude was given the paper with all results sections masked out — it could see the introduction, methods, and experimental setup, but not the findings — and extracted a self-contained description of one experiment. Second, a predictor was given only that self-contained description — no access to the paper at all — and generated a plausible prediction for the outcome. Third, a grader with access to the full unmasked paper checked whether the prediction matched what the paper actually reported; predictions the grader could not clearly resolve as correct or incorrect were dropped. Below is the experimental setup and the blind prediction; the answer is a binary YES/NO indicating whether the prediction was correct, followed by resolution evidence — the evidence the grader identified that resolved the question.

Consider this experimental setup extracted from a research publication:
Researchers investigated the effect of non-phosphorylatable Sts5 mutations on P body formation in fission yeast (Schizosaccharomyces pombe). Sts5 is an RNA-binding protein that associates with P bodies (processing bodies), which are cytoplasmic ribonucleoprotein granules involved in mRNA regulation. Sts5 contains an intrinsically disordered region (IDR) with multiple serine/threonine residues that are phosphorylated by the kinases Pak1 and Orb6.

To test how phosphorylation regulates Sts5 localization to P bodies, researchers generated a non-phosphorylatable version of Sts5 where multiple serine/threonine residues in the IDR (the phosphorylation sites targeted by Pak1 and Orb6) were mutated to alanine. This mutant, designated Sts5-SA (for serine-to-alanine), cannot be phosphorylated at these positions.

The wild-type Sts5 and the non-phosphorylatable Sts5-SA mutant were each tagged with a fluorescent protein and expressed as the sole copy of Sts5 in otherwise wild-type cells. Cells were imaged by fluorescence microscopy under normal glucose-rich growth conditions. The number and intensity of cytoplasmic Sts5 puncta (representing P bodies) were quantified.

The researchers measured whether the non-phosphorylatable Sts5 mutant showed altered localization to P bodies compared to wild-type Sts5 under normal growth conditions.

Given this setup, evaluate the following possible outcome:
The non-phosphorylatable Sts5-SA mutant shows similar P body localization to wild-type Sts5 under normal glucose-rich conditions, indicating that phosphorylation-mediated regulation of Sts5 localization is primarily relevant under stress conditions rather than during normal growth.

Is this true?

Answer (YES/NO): NO